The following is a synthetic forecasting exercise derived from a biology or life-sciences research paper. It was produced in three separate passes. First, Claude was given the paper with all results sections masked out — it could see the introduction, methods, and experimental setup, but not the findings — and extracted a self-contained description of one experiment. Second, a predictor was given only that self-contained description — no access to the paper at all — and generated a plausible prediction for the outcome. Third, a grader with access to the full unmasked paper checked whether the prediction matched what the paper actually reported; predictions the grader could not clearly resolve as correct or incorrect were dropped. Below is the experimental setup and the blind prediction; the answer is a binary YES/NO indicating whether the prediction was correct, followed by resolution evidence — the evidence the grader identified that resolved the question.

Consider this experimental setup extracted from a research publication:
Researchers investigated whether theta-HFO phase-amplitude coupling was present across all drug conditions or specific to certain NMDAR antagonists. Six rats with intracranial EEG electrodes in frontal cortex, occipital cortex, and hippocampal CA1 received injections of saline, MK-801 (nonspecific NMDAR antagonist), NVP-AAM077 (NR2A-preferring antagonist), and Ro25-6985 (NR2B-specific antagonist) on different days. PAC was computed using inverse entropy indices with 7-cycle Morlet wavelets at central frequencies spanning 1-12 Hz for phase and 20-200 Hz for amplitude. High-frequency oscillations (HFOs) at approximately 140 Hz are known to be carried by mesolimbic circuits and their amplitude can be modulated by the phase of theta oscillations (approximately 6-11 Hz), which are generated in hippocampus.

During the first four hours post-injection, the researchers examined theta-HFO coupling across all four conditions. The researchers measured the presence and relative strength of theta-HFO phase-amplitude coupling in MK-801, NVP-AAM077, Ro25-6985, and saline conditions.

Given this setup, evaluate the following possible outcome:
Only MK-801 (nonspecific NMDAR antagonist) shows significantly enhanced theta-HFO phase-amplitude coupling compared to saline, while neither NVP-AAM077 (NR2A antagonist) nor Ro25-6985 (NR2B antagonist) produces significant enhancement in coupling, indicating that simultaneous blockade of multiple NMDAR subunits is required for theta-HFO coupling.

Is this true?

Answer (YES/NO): NO